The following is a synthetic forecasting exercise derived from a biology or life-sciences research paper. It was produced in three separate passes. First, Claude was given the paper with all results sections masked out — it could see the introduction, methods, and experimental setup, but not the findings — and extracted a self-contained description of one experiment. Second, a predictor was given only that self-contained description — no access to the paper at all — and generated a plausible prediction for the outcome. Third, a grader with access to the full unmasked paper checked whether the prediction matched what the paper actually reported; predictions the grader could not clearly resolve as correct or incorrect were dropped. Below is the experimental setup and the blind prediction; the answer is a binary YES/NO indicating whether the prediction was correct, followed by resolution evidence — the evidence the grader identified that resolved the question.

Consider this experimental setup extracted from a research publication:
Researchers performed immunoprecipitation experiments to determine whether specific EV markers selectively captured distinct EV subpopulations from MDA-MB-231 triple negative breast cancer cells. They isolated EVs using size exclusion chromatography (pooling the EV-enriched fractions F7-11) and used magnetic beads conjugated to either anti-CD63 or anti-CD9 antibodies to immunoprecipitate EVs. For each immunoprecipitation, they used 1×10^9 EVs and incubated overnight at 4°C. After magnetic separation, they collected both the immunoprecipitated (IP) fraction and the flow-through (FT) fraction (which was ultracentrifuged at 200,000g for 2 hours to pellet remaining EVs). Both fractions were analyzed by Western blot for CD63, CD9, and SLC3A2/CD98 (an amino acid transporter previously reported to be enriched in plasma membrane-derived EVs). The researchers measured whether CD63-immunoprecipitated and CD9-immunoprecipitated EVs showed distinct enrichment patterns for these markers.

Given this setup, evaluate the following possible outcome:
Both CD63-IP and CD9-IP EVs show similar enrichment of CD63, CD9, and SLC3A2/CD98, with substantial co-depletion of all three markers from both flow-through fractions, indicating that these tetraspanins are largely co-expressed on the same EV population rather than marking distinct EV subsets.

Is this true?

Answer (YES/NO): NO